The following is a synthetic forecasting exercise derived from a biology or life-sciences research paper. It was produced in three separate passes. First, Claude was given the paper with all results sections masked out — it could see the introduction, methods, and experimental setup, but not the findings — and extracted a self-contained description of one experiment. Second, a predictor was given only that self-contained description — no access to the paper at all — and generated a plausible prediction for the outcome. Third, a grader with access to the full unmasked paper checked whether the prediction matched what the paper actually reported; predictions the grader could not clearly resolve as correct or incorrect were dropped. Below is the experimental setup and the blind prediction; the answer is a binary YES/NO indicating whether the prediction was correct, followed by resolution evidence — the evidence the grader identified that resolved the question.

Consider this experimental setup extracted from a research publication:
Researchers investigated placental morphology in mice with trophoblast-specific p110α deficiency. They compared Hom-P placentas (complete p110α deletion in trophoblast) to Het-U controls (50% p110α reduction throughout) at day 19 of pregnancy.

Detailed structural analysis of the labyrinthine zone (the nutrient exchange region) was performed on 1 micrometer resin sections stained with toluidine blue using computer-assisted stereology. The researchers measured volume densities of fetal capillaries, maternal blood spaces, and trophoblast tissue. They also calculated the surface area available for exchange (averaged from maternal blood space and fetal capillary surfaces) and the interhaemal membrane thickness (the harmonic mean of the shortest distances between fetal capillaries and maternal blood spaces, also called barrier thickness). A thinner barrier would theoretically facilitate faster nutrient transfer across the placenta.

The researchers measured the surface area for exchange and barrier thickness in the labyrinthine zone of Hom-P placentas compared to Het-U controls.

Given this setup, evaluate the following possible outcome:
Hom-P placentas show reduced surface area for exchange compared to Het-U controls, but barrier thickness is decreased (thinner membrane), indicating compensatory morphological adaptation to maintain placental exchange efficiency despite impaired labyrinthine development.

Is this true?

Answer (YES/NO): NO